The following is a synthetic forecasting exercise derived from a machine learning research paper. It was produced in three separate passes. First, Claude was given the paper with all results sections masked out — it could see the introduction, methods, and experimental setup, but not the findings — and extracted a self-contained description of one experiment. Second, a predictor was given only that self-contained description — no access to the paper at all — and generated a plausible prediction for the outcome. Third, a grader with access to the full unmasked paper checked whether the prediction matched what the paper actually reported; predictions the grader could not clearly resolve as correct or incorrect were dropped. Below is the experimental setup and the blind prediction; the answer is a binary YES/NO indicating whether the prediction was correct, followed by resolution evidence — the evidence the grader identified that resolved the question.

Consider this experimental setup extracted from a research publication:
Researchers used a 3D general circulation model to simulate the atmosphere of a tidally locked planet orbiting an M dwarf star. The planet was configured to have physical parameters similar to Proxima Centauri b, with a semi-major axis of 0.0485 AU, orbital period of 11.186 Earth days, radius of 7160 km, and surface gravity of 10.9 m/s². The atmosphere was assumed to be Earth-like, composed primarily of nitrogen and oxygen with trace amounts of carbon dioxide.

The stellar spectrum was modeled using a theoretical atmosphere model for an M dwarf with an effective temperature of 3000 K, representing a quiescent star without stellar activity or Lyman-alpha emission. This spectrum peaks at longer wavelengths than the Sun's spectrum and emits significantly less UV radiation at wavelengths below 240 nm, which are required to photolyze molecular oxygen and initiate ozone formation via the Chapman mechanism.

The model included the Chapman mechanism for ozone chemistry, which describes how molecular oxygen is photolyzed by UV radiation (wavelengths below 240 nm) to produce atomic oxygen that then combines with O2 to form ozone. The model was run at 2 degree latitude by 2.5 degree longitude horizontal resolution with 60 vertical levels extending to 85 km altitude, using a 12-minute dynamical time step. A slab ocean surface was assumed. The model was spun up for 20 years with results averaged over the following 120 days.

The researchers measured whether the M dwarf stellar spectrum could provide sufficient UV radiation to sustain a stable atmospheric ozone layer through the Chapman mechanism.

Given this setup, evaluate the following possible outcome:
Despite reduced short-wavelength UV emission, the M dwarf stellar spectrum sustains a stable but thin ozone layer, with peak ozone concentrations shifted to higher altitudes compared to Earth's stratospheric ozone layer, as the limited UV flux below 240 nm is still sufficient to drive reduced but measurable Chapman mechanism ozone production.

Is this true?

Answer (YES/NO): NO